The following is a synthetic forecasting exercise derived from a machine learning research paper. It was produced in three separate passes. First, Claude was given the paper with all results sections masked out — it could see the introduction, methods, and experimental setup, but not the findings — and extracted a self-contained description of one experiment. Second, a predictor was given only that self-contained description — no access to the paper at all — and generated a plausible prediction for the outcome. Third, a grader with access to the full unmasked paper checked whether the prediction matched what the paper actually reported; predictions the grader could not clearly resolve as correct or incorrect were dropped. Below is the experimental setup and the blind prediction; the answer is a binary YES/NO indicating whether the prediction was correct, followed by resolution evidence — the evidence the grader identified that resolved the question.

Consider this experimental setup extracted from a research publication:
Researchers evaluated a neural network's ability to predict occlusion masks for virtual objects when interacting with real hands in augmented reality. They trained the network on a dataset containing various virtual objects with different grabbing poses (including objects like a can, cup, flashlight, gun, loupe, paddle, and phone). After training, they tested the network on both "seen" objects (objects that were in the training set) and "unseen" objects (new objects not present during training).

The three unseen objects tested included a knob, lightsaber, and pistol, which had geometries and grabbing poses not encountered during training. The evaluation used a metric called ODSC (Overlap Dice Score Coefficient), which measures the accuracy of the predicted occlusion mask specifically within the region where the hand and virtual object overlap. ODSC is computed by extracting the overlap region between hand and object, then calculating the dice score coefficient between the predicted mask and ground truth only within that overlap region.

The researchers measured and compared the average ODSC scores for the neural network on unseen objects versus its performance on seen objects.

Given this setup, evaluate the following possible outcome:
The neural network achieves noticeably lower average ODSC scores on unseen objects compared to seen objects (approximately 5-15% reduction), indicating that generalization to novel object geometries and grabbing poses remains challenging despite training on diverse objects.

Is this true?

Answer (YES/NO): NO